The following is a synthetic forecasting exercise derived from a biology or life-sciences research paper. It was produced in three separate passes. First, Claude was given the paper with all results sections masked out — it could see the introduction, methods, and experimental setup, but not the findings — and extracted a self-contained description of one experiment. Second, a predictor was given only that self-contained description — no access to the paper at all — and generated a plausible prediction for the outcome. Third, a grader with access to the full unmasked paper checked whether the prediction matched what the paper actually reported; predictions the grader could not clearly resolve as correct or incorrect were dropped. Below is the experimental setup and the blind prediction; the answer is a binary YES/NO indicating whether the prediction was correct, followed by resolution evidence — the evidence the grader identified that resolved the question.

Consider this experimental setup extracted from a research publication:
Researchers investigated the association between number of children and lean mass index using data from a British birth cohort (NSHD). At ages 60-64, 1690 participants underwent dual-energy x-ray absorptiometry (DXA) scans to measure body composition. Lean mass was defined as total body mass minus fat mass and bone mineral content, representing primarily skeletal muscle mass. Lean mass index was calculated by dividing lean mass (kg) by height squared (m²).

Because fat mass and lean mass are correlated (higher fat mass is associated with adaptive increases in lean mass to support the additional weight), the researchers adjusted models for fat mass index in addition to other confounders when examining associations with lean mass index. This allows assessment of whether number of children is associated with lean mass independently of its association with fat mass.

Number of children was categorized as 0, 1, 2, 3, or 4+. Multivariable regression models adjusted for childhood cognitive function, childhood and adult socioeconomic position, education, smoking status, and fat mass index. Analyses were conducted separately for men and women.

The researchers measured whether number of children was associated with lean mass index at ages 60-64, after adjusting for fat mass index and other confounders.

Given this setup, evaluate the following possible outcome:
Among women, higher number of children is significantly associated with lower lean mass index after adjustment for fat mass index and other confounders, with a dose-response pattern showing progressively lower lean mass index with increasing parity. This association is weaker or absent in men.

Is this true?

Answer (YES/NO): NO